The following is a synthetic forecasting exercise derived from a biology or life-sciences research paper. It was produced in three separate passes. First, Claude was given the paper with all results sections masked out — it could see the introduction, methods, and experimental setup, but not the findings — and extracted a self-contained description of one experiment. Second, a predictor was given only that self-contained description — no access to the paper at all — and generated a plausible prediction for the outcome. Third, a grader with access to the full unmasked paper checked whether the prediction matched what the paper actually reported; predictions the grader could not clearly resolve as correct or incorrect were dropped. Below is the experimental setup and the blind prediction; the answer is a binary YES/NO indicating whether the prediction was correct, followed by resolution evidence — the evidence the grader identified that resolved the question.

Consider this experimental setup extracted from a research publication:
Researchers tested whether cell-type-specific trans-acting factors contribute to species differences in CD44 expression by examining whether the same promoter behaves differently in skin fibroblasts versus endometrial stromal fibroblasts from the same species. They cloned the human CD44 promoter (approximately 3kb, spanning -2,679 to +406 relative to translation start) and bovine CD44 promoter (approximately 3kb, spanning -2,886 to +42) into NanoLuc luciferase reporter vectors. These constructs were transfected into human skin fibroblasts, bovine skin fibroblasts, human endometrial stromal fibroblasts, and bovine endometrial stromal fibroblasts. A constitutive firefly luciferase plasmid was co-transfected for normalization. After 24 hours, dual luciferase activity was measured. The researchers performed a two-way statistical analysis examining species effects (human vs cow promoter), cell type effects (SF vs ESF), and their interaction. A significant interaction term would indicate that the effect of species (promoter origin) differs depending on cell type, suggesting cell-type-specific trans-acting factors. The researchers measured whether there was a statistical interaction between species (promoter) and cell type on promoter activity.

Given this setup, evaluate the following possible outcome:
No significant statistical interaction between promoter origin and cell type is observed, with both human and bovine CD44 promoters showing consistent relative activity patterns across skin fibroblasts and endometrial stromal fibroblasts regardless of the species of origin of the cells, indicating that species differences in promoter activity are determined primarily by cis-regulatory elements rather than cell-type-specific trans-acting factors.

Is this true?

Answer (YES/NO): NO